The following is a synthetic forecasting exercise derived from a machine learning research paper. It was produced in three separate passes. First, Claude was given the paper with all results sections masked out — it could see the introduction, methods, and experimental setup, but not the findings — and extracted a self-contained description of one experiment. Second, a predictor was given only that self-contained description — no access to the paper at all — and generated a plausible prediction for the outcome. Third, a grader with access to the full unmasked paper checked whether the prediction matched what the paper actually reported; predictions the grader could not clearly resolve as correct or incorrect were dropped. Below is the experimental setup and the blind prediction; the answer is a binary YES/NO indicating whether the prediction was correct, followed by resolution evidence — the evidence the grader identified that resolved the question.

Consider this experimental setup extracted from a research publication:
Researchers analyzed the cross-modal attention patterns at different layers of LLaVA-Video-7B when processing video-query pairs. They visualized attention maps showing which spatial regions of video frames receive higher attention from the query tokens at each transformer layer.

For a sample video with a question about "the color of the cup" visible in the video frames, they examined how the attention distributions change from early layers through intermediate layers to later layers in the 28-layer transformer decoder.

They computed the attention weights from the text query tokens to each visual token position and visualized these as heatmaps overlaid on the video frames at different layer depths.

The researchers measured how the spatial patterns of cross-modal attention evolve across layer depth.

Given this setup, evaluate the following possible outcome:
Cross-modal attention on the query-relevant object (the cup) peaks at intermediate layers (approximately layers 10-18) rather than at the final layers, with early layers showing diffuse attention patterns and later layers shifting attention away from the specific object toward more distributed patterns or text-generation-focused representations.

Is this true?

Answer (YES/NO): NO